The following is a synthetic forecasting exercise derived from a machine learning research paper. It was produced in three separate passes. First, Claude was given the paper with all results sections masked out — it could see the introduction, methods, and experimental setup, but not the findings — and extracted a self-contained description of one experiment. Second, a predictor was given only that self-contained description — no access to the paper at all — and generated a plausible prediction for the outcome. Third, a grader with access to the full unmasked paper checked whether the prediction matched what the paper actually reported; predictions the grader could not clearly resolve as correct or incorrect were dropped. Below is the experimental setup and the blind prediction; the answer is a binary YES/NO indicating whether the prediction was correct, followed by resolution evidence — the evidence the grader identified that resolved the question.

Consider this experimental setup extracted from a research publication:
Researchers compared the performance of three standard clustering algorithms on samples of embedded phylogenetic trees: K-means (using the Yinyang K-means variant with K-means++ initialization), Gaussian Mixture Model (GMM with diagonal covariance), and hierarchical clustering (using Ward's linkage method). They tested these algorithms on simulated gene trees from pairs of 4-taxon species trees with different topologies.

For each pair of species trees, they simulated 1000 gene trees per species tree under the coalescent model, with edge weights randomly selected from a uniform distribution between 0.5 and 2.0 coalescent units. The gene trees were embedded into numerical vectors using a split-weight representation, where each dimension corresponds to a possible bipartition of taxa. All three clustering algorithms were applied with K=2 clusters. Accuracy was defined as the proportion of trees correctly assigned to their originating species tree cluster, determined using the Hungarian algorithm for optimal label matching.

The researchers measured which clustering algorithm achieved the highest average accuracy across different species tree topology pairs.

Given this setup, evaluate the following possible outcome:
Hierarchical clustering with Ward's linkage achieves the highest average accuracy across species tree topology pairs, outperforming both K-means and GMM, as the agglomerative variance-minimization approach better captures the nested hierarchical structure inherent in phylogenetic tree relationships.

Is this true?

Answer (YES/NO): NO